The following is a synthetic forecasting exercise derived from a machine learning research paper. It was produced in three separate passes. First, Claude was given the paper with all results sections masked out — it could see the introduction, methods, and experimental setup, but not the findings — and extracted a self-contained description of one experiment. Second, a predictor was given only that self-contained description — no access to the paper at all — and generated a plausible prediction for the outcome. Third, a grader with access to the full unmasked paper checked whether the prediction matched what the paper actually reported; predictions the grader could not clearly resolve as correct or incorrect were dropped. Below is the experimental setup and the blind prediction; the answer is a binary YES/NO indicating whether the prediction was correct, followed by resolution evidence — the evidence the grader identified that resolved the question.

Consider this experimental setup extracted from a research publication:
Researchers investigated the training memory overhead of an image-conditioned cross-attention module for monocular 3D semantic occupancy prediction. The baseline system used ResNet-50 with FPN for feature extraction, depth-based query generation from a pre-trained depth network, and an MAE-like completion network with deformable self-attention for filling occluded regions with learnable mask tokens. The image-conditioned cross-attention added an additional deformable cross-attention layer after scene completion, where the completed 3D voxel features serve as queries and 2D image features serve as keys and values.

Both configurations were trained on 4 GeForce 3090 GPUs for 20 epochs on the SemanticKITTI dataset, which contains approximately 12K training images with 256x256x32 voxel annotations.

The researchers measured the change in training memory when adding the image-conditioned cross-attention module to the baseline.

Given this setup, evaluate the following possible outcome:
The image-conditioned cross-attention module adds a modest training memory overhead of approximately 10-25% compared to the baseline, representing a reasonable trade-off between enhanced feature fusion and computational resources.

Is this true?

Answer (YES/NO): YES